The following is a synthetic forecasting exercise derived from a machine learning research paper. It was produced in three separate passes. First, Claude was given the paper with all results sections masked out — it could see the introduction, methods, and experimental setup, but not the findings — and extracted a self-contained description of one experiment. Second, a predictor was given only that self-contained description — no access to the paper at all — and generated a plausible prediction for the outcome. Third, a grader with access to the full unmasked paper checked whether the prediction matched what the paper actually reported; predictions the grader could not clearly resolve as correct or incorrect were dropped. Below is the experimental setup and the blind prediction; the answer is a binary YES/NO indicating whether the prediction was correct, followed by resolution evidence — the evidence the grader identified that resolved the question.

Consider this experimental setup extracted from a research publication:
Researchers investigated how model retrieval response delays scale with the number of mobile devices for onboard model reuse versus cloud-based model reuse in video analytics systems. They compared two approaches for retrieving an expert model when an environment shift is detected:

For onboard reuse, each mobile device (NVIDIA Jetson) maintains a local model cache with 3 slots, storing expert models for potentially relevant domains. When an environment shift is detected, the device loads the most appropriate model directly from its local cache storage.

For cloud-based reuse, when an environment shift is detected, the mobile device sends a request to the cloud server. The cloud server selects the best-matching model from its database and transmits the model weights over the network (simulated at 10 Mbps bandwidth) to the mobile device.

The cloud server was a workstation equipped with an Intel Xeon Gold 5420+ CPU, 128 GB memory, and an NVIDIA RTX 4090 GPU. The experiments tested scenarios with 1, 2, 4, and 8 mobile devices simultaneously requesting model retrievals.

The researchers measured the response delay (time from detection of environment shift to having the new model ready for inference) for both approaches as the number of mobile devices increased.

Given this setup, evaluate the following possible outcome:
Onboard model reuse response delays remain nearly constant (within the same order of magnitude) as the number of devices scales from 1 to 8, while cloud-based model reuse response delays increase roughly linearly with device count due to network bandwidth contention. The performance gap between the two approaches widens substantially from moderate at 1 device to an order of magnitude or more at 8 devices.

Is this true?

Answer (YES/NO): YES